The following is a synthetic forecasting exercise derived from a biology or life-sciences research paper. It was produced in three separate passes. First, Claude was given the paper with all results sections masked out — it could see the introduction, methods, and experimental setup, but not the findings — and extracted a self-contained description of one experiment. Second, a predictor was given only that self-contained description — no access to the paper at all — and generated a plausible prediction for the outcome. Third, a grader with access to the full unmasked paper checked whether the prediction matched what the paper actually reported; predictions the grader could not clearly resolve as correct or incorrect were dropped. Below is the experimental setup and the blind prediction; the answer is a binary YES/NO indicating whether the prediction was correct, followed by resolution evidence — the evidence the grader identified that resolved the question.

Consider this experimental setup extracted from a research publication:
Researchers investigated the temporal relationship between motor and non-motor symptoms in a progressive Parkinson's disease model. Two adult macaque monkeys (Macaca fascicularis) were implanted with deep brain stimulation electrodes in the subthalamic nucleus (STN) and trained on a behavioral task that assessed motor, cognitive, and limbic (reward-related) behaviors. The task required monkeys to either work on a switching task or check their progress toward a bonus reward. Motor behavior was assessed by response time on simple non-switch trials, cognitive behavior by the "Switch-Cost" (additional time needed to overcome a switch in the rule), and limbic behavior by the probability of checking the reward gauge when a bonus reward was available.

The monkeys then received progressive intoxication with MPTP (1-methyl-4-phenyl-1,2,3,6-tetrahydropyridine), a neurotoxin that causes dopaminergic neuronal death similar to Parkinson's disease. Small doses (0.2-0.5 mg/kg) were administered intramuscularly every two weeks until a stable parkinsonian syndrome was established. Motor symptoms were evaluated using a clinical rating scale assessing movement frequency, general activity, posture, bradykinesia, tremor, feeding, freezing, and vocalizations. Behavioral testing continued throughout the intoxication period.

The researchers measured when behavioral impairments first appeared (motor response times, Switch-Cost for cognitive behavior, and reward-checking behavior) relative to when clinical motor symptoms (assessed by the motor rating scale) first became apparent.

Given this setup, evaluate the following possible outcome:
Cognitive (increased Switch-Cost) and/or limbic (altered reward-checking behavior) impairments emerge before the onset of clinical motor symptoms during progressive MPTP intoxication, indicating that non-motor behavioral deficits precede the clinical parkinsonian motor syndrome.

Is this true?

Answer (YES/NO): YES